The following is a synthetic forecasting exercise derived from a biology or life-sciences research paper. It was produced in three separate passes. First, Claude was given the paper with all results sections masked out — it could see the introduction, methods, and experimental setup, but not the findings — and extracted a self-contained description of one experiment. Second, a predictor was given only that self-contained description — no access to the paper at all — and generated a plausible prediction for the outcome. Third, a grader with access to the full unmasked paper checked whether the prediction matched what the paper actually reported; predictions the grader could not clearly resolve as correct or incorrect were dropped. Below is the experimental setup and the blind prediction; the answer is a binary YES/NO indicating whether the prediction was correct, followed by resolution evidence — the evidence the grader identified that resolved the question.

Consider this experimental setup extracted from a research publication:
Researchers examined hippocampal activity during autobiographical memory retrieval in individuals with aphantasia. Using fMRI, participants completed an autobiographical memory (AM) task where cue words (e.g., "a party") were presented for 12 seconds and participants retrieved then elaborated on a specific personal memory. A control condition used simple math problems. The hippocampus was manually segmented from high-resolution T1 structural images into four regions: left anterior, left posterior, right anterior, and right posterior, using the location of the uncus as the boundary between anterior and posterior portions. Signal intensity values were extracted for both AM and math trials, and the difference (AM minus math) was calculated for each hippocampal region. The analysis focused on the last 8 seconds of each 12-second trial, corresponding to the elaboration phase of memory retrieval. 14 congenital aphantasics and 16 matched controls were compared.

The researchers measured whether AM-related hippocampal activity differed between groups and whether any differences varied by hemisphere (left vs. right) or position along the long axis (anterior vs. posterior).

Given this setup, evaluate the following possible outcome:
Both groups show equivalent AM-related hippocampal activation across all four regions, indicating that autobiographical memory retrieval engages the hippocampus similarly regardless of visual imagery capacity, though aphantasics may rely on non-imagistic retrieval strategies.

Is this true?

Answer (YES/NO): NO